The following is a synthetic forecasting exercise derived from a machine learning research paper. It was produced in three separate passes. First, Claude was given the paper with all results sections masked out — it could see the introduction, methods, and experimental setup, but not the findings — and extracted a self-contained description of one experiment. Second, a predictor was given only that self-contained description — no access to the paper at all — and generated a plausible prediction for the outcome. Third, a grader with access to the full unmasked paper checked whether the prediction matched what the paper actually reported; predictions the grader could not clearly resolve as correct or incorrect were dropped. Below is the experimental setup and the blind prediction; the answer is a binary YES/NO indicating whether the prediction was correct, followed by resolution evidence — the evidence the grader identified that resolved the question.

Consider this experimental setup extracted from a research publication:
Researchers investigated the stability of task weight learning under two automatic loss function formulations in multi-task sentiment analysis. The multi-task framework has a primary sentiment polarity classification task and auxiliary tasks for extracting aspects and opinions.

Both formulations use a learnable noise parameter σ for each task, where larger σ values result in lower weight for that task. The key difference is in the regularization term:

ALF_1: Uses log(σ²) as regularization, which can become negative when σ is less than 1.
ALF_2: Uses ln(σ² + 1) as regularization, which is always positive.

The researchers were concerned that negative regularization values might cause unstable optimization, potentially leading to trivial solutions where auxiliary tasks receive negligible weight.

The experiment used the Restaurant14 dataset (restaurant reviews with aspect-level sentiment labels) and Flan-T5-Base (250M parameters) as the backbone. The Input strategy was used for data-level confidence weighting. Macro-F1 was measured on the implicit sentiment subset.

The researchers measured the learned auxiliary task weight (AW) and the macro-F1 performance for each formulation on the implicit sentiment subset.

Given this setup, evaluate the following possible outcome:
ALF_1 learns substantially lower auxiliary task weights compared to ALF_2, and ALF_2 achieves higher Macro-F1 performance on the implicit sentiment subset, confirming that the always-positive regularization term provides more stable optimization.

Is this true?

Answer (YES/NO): YES